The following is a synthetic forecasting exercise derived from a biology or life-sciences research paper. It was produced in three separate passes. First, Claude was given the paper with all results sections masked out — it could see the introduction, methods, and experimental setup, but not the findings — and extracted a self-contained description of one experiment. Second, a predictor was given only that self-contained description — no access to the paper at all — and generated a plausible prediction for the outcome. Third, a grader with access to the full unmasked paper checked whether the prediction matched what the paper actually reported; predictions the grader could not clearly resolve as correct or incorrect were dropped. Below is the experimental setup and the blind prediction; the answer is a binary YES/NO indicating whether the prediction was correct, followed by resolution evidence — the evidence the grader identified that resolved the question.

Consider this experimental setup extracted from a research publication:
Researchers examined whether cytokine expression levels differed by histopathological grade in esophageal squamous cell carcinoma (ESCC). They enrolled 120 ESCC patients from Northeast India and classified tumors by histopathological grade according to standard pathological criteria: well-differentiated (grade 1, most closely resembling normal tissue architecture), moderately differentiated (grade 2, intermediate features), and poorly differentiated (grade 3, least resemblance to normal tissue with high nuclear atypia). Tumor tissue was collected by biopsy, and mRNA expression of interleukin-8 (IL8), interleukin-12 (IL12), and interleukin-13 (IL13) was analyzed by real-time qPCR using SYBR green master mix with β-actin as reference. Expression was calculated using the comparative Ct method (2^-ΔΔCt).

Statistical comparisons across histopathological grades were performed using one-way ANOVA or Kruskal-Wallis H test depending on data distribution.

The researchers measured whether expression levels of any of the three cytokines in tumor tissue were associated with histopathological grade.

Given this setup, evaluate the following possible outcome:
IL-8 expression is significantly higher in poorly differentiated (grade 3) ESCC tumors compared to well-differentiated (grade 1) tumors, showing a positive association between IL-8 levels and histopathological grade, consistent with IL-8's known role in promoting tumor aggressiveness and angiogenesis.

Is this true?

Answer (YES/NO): NO